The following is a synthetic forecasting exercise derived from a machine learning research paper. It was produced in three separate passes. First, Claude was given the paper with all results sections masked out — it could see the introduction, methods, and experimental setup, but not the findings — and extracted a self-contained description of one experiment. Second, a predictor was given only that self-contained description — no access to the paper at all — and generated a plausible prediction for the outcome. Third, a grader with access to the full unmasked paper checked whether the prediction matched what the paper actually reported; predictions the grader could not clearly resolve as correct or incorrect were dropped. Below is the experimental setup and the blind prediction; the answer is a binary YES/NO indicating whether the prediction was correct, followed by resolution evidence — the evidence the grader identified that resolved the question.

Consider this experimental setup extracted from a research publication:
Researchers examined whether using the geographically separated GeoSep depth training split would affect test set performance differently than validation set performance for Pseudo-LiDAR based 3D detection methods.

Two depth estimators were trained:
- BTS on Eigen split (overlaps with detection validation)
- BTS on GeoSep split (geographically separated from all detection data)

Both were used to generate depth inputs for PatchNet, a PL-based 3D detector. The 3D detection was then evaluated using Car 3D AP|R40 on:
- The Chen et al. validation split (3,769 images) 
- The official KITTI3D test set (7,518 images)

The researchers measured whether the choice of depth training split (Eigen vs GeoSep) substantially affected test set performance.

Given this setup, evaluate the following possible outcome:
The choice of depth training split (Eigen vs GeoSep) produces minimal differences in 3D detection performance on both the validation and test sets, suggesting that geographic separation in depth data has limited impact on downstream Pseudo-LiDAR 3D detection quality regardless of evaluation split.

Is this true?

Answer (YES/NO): NO